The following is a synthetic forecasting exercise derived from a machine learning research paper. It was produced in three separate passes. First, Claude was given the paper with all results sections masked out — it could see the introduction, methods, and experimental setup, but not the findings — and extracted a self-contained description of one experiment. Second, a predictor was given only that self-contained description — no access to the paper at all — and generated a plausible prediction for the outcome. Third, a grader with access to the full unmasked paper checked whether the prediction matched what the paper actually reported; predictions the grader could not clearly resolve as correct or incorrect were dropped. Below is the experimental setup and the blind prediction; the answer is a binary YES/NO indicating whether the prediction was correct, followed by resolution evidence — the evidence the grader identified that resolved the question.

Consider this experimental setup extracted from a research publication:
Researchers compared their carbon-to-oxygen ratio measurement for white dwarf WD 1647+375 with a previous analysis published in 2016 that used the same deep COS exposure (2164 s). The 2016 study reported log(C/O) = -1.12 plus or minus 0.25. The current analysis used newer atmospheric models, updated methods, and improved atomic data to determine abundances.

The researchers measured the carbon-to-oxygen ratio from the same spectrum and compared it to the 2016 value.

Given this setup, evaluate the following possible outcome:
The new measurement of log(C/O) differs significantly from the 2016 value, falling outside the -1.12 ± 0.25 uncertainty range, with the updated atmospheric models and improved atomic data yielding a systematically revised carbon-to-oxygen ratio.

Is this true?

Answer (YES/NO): YES